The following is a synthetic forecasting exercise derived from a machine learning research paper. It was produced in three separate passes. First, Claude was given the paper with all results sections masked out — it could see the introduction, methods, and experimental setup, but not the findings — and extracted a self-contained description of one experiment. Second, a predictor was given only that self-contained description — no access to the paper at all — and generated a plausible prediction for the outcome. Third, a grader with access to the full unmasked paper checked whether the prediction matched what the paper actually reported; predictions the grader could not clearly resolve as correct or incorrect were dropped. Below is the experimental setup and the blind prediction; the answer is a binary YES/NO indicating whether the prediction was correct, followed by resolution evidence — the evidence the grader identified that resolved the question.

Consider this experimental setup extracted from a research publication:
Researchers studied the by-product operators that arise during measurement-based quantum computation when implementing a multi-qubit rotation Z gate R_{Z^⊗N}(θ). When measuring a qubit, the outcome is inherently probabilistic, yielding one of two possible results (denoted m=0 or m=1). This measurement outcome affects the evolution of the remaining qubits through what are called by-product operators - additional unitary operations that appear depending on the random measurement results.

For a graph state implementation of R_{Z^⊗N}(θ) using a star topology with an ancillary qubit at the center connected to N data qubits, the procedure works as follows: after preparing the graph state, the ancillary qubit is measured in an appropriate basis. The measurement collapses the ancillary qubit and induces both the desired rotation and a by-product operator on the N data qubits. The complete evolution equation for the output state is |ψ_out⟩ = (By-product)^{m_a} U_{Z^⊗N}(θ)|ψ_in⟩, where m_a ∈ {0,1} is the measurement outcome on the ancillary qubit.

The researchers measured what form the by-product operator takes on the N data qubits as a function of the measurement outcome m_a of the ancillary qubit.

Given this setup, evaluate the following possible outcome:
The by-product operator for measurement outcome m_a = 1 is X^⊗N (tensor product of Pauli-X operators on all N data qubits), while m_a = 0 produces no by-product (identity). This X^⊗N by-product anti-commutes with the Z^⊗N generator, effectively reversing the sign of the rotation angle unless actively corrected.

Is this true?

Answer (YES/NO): NO